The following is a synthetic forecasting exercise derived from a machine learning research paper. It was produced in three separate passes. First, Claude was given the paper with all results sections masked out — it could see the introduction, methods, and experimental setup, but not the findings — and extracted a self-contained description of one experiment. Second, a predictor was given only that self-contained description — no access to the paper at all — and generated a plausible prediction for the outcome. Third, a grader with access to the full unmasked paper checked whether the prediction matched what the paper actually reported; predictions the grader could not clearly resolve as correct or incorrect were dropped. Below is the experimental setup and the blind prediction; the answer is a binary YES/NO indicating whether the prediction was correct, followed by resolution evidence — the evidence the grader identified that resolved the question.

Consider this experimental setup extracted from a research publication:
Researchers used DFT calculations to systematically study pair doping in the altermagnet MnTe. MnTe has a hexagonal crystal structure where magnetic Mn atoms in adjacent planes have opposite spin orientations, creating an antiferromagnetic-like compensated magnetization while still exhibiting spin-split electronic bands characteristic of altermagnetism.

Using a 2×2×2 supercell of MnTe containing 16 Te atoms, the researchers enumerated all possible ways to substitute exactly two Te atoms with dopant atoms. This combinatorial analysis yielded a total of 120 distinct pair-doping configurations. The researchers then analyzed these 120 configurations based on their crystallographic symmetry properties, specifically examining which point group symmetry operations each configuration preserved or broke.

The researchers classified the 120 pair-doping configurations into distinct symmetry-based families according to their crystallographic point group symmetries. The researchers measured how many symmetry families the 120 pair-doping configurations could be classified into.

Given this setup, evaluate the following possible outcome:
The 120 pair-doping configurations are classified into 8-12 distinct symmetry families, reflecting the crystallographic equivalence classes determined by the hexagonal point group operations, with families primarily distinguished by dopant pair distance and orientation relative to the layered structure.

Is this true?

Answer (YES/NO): NO